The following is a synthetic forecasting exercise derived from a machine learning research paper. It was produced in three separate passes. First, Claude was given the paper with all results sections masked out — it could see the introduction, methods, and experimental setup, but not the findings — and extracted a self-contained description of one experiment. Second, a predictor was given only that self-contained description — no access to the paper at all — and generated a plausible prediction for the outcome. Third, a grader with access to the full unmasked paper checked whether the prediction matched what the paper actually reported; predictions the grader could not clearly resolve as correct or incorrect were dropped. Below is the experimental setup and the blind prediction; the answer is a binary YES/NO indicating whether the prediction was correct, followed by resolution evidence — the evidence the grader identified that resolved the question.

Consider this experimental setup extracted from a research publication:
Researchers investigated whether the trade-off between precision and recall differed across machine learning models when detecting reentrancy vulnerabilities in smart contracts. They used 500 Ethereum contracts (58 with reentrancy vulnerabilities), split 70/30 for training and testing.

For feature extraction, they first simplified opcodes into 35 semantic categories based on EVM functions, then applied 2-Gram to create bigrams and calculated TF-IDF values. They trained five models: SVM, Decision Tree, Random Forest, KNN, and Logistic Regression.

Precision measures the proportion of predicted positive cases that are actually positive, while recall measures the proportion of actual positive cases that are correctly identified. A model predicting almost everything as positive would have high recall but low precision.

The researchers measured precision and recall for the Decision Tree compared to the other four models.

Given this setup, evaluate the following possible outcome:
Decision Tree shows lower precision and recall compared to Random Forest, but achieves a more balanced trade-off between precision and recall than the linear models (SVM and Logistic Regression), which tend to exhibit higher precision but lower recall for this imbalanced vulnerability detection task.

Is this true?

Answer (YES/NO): NO